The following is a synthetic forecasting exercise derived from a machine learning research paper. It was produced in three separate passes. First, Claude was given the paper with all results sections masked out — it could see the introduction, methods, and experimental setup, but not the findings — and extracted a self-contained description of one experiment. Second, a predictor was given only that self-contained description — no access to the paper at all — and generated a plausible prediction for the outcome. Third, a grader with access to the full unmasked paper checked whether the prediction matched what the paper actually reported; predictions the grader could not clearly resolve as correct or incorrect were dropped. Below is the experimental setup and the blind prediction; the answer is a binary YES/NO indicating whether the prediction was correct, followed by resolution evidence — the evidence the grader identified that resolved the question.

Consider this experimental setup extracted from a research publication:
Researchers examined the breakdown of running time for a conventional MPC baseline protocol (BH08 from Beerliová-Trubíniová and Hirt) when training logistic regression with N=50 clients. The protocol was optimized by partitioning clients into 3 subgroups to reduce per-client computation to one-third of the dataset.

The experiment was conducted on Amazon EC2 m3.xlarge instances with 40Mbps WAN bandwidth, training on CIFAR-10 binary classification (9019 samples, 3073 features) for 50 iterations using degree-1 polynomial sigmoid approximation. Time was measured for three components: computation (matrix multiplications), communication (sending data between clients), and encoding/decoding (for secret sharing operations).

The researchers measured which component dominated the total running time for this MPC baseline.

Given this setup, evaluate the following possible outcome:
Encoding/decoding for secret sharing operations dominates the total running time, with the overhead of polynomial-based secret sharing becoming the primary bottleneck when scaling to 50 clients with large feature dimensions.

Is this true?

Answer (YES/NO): NO